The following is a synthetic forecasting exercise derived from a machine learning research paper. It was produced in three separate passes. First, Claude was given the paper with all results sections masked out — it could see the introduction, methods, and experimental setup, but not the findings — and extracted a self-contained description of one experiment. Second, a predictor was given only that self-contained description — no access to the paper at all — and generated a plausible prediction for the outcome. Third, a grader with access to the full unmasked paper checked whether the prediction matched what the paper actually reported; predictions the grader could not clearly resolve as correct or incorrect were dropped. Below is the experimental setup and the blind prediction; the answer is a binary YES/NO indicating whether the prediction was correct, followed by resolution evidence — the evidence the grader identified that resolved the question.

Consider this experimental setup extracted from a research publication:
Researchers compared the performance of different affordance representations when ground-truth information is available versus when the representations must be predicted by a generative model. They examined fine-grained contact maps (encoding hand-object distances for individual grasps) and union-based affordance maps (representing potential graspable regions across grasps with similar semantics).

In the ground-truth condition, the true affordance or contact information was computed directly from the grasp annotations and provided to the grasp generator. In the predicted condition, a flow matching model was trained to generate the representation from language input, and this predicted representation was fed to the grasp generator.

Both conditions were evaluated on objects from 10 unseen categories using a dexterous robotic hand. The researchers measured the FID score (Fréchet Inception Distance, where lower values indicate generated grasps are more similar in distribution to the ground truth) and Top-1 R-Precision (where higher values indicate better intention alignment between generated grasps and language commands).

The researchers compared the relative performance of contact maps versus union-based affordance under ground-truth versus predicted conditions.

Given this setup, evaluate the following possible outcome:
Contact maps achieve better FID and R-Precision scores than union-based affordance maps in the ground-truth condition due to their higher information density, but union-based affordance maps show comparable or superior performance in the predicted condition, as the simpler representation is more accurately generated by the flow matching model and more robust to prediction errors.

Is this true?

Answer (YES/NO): YES